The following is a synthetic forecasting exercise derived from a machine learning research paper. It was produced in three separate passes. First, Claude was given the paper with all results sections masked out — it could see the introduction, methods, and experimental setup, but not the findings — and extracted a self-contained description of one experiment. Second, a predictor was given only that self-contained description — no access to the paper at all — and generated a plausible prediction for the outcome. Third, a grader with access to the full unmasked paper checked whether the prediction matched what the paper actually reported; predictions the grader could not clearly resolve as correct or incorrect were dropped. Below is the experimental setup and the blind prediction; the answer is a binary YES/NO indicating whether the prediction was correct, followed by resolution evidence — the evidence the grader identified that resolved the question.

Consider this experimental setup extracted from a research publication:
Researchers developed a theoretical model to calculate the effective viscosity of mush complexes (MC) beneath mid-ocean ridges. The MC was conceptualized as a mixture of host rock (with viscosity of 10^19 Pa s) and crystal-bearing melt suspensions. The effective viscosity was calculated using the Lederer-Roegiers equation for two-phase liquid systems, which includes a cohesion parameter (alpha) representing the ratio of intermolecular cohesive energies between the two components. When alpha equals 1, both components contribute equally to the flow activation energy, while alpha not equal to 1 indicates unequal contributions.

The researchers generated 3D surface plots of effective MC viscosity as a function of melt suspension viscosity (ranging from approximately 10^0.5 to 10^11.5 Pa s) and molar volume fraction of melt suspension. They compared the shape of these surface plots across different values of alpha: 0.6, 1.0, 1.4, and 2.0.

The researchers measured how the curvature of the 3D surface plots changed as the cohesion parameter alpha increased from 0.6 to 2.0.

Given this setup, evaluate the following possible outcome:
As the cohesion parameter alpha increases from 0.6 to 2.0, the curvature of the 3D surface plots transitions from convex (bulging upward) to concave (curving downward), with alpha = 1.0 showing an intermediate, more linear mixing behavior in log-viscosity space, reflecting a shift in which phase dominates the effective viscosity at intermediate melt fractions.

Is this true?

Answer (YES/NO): YES